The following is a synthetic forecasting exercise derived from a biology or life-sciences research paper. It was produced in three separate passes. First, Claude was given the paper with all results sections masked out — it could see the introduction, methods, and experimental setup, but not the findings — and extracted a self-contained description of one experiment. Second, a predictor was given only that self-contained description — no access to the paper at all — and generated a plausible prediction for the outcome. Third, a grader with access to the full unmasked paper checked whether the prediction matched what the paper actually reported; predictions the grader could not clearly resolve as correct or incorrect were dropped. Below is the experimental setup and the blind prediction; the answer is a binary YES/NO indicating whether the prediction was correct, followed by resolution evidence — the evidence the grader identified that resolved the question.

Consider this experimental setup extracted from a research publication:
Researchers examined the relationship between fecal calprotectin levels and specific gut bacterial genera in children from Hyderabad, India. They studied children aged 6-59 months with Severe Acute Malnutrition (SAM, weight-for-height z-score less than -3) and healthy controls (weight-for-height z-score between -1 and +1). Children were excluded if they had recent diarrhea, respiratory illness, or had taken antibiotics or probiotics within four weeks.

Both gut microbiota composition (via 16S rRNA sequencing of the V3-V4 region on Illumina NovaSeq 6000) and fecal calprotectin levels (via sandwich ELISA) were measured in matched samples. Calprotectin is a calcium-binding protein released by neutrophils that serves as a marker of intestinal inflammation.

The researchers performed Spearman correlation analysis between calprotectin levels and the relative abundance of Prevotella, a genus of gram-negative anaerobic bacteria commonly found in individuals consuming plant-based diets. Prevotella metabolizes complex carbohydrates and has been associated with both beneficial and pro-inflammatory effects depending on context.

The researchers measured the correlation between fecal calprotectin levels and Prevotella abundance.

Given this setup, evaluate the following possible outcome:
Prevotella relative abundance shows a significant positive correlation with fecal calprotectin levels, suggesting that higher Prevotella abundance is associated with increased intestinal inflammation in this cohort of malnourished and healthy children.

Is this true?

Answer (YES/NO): NO